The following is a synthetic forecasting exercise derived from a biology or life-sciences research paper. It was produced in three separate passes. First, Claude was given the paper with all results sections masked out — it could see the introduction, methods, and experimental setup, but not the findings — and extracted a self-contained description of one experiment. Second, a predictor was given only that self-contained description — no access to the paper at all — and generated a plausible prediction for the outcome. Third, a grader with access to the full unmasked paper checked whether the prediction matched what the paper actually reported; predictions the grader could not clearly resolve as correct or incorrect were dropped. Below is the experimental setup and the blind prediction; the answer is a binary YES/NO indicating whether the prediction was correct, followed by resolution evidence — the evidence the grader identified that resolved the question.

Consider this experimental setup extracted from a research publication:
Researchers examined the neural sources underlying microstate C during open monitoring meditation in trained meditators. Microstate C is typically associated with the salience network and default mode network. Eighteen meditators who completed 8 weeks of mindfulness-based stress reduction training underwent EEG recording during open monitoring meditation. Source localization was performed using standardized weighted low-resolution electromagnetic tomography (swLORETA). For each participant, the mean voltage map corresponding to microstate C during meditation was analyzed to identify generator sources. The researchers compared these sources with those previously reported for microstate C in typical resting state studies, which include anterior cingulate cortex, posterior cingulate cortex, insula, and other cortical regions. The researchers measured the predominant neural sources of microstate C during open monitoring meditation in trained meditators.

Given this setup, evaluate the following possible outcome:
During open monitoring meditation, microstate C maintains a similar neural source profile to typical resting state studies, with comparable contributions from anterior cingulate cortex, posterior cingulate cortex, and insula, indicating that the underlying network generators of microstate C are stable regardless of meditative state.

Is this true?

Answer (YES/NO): NO